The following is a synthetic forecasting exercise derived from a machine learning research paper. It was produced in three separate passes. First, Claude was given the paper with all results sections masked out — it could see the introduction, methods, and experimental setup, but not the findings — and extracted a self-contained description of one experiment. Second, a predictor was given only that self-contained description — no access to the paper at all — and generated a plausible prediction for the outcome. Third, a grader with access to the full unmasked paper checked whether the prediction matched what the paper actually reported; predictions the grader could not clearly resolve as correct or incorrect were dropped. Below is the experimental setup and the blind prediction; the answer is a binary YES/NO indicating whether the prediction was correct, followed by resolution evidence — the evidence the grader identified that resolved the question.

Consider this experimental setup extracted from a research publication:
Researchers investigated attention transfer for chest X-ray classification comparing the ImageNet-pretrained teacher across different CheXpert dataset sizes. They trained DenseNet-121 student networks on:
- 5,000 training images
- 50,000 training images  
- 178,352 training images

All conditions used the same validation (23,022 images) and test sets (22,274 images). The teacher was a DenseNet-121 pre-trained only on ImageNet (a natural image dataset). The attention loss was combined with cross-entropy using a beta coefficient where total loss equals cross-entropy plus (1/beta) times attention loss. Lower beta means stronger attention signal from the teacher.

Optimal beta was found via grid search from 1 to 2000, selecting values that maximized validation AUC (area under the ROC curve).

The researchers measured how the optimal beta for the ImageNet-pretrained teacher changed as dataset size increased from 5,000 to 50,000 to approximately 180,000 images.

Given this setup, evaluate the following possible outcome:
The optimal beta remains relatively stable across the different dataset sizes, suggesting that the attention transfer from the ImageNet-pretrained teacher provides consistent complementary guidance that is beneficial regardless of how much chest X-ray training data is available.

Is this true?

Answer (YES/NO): NO